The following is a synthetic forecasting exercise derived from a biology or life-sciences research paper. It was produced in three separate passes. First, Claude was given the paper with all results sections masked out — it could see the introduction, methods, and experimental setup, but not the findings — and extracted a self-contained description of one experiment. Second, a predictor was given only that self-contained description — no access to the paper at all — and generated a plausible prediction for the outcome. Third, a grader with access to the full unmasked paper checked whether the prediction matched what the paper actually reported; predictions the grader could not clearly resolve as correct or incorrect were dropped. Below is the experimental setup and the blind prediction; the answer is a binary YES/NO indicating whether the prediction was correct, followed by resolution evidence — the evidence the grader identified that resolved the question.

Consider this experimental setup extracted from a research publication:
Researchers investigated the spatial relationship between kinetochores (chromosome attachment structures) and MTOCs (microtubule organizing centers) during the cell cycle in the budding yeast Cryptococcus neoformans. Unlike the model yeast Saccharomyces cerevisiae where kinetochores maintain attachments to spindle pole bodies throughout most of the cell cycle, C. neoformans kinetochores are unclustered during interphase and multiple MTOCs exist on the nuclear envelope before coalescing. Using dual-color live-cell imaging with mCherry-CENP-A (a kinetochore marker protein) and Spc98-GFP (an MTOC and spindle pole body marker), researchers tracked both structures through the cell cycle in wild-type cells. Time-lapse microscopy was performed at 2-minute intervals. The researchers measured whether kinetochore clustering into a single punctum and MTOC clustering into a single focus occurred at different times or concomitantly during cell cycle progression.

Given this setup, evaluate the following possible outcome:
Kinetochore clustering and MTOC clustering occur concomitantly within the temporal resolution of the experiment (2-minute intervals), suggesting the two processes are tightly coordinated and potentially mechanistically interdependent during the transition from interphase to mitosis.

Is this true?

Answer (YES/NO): YES